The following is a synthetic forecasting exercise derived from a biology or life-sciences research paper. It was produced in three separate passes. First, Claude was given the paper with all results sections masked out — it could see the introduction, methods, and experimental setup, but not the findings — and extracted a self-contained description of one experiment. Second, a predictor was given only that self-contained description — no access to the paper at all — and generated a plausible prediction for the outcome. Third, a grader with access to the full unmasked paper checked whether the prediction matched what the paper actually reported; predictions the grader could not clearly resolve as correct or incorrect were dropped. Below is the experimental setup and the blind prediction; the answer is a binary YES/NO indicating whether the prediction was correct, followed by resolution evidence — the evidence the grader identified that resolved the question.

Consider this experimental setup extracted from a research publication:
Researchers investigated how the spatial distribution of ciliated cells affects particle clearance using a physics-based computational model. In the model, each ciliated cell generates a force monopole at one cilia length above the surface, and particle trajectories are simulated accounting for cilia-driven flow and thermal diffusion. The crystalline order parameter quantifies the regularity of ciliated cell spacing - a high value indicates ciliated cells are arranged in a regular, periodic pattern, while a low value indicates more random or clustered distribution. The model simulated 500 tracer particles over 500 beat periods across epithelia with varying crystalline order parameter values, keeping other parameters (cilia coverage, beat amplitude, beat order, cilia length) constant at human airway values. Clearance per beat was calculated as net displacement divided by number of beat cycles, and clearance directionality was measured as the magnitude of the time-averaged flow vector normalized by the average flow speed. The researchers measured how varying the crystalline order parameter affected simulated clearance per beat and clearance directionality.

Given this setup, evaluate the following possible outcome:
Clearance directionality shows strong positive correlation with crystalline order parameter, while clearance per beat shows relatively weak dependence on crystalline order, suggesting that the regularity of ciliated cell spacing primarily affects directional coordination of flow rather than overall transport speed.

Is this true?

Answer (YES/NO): NO